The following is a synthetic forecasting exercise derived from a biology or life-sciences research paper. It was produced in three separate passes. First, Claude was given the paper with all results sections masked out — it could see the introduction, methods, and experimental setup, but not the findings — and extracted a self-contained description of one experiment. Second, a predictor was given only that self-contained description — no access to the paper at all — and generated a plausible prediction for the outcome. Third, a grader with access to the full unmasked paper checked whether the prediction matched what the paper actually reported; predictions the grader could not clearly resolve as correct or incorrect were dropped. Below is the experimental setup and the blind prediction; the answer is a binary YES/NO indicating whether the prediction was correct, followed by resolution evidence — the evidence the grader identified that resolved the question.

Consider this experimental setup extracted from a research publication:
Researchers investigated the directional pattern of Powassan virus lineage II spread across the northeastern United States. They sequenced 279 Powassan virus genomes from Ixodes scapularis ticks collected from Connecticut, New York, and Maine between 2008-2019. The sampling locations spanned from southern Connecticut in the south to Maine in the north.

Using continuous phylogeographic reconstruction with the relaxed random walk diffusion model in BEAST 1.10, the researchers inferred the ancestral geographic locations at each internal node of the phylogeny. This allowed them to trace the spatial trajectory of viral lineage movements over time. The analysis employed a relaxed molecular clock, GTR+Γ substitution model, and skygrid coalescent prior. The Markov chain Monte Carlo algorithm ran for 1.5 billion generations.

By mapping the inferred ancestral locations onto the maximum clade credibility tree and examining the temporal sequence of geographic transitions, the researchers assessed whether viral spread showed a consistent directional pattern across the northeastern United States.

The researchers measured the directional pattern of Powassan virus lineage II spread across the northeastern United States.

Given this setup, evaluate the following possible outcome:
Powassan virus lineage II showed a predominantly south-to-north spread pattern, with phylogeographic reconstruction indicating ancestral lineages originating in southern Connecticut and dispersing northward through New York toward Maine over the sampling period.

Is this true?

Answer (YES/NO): YES